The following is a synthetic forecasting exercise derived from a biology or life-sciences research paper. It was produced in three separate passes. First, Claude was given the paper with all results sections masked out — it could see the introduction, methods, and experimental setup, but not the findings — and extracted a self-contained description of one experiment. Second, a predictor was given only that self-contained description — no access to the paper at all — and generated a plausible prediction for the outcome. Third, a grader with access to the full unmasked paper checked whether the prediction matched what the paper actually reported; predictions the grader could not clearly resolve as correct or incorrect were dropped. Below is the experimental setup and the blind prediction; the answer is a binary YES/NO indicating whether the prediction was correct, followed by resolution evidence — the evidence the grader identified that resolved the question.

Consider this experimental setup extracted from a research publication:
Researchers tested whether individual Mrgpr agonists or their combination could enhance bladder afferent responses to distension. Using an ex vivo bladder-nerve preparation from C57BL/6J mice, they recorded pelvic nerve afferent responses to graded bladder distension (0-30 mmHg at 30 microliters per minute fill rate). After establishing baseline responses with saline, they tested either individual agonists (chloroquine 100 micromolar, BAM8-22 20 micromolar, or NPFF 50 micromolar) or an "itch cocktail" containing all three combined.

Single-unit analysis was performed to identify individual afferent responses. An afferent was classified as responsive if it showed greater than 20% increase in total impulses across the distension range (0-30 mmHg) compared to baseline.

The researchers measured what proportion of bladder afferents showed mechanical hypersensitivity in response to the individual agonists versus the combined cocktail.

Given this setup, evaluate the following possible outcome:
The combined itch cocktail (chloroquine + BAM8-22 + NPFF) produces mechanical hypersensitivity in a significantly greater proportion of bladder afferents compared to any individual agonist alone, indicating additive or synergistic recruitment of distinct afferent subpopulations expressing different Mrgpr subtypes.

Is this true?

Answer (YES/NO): NO